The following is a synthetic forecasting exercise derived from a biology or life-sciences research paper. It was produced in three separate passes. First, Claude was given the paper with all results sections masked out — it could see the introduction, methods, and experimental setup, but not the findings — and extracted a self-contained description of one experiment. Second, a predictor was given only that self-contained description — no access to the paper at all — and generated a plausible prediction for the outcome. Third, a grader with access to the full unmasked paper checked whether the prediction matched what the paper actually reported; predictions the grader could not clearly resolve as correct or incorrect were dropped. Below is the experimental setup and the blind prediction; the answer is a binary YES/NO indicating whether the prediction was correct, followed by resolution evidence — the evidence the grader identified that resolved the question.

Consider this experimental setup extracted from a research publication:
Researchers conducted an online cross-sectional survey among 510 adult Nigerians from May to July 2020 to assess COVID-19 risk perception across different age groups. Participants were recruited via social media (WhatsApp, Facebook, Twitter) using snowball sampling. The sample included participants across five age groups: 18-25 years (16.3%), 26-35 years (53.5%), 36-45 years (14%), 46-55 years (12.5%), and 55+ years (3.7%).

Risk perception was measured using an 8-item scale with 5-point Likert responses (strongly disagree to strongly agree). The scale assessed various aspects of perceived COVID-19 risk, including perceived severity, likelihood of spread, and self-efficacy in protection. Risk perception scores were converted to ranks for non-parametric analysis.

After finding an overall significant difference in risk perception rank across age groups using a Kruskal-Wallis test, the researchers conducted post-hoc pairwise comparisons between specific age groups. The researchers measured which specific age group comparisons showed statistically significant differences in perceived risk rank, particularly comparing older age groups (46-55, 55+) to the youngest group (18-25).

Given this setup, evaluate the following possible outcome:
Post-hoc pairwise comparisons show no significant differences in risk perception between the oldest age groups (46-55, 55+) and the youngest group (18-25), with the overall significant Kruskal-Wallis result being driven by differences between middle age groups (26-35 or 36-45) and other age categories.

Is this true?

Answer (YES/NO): NO